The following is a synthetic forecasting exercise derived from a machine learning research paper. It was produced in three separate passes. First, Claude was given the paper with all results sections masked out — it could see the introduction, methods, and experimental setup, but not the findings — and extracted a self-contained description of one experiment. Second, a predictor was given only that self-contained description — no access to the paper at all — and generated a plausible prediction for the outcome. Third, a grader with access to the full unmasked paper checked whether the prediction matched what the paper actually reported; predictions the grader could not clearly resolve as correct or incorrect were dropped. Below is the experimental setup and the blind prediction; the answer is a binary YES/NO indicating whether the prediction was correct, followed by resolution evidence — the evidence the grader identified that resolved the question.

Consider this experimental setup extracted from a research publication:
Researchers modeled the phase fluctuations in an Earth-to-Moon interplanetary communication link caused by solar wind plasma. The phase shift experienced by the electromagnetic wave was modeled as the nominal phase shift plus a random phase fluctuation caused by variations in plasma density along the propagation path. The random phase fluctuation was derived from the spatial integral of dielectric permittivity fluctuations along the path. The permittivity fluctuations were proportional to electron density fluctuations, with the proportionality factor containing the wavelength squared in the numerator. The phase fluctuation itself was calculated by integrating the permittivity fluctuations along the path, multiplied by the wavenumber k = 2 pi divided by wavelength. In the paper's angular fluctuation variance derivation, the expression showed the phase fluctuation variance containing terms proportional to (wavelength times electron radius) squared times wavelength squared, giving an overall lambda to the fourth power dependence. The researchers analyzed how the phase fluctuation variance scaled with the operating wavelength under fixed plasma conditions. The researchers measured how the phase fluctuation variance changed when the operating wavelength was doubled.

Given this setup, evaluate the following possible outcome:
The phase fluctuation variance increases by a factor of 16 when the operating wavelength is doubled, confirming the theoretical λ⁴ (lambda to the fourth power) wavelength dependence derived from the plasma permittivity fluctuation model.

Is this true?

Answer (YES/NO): YES